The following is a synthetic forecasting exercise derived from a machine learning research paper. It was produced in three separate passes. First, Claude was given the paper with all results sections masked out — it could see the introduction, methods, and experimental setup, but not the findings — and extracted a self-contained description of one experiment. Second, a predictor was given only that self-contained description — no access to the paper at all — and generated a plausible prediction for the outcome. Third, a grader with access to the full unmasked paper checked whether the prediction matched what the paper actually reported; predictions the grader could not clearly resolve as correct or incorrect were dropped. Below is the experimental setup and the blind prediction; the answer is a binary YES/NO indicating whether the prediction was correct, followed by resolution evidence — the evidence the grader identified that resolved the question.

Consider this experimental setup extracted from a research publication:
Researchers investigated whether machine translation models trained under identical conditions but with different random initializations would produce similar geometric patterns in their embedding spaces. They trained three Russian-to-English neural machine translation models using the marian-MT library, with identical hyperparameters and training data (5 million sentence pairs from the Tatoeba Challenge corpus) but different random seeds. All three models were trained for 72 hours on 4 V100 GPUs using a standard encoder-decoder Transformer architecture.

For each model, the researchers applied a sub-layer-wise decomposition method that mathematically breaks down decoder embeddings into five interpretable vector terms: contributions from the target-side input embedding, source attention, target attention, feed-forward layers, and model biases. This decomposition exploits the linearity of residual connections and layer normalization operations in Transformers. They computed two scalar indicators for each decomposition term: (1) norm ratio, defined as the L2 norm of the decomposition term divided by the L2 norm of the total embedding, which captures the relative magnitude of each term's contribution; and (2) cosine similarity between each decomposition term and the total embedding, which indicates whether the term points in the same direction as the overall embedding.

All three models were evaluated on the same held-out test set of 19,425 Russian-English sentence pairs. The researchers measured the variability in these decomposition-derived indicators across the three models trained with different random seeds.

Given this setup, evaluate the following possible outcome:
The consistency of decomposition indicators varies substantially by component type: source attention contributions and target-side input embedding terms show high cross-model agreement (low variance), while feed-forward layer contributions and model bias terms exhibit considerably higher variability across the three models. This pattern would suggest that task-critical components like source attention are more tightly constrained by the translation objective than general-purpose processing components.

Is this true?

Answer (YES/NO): NO